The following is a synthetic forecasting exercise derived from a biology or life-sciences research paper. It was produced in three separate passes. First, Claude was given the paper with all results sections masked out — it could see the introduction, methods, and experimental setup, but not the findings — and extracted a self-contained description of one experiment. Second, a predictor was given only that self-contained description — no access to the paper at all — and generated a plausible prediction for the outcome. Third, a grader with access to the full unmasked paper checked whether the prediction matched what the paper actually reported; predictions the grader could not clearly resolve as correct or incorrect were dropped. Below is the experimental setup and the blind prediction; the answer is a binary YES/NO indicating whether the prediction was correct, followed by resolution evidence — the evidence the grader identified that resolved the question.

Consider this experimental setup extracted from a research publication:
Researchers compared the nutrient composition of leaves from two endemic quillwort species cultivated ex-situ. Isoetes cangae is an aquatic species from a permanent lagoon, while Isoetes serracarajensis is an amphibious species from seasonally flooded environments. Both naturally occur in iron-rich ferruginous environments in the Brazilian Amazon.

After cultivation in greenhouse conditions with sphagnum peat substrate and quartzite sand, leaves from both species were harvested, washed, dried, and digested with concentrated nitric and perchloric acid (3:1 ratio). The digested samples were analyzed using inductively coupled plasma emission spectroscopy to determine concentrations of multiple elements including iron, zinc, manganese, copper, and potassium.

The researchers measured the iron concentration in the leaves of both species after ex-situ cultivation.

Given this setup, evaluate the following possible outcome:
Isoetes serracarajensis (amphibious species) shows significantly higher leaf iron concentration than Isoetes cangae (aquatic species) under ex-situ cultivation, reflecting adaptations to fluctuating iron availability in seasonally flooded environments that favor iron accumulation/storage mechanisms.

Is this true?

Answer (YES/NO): YES